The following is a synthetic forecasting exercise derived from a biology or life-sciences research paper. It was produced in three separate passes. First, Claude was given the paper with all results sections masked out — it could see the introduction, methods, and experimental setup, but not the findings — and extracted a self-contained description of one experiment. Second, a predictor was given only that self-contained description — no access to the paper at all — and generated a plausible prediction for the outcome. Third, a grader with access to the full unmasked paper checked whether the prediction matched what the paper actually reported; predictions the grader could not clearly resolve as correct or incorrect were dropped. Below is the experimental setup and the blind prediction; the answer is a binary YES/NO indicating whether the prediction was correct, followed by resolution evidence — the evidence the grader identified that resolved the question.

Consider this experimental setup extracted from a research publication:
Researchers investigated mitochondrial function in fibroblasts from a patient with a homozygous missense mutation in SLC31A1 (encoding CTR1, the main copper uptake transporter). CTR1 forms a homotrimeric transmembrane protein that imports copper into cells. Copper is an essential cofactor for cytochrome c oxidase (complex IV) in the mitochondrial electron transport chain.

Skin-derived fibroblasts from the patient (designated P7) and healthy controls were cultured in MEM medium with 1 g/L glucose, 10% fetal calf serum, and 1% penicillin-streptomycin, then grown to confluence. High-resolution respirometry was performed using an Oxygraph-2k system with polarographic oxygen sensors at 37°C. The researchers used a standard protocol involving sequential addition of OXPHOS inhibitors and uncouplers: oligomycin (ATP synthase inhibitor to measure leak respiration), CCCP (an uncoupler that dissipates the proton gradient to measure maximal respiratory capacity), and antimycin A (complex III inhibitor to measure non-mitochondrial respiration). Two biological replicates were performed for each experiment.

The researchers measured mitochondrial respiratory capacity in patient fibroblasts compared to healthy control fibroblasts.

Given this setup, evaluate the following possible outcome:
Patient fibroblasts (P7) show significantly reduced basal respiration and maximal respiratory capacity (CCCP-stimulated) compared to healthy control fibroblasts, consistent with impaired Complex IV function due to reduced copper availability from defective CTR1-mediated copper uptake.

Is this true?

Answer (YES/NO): YES